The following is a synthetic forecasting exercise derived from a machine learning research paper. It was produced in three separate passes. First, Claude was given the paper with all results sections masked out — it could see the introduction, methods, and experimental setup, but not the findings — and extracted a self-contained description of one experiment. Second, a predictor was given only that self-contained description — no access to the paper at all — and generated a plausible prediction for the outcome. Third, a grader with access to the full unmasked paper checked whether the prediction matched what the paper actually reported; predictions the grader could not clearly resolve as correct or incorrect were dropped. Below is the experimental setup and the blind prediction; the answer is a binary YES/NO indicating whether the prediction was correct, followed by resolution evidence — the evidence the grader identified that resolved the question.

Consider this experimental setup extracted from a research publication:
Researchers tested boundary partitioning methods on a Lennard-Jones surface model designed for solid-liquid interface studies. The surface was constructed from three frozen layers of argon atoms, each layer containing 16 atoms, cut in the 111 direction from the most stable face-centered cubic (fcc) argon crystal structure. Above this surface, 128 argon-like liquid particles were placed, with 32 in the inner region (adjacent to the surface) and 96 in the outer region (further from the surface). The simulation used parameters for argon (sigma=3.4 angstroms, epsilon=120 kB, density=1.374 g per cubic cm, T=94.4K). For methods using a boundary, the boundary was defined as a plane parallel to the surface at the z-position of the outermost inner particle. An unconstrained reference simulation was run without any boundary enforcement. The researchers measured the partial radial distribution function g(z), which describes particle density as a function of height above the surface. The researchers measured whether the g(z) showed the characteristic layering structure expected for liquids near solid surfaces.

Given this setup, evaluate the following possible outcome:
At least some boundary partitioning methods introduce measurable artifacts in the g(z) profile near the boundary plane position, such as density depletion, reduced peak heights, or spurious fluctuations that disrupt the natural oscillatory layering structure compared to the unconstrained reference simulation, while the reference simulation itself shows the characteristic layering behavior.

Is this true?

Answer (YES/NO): NO